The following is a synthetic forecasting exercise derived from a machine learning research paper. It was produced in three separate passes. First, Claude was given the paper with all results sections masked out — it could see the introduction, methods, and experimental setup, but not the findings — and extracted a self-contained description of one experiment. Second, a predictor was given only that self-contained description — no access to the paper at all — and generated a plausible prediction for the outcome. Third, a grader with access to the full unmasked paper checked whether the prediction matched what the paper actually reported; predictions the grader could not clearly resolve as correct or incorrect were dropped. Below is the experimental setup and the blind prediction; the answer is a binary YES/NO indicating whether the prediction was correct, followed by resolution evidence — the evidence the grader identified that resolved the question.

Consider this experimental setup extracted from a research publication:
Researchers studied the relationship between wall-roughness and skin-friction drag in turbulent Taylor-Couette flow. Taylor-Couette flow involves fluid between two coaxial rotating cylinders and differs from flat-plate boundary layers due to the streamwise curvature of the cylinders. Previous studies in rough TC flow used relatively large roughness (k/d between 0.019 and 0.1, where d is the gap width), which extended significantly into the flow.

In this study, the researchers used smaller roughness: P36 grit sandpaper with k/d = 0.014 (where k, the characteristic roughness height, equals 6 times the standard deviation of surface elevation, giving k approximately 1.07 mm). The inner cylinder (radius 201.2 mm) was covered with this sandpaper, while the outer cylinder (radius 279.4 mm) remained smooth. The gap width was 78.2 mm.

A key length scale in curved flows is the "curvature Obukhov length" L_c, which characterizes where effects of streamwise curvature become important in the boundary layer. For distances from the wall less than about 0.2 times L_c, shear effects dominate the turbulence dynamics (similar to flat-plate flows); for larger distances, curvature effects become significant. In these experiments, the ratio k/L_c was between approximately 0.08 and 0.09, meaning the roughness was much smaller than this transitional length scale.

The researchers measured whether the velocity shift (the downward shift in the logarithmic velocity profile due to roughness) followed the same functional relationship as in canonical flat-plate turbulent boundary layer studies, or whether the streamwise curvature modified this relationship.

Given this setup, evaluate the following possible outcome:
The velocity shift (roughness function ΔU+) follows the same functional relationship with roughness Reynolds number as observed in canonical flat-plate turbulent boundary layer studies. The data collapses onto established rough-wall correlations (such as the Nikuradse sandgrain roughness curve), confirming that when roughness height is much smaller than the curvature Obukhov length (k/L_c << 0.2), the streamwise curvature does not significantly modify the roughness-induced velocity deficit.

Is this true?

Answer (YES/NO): YES